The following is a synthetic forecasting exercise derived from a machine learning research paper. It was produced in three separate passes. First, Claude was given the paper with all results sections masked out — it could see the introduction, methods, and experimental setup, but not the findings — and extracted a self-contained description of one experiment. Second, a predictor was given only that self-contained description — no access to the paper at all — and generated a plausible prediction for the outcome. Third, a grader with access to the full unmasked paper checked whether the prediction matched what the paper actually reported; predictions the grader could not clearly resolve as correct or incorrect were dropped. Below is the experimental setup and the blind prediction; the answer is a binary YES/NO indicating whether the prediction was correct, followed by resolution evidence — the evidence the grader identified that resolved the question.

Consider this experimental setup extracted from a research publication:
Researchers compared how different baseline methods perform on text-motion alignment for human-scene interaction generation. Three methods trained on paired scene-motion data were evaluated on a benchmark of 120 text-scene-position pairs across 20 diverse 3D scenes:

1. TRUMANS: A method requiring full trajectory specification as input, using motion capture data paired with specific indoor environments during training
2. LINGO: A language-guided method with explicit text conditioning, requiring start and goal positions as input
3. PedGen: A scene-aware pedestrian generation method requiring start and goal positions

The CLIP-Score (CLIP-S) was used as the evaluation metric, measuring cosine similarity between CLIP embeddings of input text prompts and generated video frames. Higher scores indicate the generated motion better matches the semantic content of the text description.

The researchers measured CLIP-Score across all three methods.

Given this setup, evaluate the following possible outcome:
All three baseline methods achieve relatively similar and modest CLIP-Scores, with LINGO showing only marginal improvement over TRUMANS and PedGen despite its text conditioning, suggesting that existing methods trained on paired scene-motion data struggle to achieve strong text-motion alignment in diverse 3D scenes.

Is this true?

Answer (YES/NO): YES